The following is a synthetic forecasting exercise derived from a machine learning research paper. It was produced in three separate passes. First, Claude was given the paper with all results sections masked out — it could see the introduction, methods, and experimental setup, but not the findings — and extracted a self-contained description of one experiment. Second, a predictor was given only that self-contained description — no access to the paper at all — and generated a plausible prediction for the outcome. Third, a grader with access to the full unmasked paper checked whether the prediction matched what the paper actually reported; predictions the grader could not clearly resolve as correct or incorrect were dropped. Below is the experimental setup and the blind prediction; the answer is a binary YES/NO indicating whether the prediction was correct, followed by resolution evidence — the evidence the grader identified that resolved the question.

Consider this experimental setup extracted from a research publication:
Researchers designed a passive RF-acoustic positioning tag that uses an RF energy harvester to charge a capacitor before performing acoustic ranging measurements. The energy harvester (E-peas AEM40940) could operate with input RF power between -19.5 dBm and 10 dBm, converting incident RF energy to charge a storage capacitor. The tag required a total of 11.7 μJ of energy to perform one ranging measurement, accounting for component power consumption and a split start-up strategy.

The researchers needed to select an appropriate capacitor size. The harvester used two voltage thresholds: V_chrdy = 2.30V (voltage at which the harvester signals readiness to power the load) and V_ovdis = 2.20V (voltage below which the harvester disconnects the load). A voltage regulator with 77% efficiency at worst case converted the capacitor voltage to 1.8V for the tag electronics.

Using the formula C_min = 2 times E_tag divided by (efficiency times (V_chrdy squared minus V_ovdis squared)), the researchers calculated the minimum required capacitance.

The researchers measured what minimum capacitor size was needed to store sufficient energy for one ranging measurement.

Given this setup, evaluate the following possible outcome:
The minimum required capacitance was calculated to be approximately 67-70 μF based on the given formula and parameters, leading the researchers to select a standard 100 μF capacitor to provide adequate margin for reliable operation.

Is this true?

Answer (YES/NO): NO